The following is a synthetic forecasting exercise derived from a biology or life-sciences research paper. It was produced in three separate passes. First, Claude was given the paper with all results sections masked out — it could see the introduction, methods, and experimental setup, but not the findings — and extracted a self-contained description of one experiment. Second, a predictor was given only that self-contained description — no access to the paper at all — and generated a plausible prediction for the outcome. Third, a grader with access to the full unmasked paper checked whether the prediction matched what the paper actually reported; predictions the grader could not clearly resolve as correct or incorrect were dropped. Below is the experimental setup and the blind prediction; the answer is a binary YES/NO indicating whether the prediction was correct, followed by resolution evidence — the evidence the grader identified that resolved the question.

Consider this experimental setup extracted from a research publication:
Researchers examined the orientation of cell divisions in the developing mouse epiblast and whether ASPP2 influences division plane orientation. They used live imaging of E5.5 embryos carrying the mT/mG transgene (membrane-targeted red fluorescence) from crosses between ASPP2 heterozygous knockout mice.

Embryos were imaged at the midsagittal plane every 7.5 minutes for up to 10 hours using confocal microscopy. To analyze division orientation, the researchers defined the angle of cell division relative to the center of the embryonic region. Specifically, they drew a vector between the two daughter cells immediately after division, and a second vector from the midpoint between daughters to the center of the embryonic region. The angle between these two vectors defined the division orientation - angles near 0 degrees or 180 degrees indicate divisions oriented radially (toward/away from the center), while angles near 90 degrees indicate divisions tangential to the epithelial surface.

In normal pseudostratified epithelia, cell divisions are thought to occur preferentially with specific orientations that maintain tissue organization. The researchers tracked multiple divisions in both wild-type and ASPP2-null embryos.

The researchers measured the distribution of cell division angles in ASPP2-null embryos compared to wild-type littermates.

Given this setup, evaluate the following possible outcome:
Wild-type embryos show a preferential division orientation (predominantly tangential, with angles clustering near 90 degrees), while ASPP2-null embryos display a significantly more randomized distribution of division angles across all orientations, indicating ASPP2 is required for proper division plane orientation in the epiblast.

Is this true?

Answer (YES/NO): NO